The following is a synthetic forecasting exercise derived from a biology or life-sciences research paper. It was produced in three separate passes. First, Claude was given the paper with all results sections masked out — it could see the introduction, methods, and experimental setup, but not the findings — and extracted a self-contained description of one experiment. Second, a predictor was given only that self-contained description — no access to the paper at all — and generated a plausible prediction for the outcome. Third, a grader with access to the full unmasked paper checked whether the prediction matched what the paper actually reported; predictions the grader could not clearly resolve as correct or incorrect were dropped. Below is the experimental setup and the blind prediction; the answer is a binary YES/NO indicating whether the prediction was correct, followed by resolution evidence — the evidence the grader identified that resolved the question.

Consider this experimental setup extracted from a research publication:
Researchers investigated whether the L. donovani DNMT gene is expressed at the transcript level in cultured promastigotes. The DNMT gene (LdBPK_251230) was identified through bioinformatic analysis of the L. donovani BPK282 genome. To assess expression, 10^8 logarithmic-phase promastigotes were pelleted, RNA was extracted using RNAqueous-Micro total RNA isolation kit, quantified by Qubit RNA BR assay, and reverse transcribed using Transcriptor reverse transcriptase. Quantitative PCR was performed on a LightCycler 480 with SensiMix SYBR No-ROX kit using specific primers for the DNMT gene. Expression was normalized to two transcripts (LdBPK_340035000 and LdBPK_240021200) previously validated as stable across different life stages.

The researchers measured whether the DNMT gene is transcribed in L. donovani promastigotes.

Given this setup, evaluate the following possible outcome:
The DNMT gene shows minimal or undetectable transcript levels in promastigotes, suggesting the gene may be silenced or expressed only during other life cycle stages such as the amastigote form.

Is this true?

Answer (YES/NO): NO